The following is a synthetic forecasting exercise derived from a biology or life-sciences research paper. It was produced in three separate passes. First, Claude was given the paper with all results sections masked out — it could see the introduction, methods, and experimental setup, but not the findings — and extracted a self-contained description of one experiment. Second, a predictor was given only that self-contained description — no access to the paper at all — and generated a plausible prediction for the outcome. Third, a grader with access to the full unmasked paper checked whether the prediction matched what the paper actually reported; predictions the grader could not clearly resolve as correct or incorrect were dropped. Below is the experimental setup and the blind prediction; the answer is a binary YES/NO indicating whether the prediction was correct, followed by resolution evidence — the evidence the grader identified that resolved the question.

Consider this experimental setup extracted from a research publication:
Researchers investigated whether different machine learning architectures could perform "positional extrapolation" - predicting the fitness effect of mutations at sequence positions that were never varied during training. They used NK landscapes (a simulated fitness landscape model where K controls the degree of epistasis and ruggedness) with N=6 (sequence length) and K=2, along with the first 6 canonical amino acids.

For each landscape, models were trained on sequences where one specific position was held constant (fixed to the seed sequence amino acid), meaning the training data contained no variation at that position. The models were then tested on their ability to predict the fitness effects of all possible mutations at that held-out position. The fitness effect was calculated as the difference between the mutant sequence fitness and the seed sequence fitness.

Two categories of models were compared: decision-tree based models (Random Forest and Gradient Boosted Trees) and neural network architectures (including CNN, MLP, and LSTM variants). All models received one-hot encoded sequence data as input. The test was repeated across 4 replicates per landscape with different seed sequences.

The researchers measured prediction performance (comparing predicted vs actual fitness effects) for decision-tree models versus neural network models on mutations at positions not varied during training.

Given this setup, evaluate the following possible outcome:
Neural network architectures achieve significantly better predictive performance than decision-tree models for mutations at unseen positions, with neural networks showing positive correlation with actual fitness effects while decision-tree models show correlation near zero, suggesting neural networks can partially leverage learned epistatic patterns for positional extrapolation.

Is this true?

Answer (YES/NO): NO